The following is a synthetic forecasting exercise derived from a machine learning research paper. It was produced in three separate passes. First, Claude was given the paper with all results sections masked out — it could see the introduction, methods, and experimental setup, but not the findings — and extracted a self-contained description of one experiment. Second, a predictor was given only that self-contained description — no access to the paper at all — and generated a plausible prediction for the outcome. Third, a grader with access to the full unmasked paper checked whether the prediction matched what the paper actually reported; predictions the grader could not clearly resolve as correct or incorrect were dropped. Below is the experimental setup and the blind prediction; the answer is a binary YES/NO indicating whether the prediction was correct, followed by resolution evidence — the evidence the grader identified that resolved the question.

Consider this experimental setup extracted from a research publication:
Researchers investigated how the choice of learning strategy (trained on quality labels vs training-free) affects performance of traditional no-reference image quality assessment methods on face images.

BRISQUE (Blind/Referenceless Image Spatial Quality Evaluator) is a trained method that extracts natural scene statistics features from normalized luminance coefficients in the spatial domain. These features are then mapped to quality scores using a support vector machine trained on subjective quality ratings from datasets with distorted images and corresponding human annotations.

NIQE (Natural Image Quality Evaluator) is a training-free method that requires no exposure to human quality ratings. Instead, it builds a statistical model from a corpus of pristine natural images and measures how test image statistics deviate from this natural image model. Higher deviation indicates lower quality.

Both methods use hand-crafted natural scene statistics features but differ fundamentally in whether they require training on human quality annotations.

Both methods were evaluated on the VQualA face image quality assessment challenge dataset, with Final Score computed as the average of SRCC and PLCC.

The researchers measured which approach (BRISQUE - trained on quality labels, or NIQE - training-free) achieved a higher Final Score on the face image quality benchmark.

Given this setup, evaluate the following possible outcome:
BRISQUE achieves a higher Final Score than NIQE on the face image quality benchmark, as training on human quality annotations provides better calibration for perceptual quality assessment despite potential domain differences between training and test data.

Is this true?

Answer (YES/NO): NO